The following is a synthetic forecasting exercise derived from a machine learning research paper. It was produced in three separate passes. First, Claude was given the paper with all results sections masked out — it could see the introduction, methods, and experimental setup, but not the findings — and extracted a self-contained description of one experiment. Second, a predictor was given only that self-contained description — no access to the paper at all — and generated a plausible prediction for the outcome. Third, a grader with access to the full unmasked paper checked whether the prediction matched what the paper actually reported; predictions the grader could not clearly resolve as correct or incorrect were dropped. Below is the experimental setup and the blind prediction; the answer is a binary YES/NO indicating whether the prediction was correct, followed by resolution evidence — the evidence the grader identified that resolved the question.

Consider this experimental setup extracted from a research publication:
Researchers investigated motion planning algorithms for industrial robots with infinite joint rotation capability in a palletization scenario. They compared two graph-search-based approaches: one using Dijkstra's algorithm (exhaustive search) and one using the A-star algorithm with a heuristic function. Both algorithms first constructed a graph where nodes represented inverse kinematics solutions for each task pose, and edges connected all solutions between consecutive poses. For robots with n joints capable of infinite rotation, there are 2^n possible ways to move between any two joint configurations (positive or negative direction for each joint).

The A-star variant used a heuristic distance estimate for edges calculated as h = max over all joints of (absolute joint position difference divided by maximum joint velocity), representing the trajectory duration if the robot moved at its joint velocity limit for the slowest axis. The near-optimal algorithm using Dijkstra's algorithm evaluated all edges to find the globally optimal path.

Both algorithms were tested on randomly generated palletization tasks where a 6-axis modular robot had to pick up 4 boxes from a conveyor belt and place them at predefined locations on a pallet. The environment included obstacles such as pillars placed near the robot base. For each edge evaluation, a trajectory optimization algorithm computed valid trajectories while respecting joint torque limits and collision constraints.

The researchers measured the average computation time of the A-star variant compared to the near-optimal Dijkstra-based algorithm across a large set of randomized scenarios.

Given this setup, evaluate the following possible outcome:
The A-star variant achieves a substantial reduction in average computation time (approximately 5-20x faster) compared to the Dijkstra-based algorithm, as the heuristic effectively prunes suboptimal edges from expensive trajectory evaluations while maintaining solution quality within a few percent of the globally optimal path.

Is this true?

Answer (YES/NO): NO